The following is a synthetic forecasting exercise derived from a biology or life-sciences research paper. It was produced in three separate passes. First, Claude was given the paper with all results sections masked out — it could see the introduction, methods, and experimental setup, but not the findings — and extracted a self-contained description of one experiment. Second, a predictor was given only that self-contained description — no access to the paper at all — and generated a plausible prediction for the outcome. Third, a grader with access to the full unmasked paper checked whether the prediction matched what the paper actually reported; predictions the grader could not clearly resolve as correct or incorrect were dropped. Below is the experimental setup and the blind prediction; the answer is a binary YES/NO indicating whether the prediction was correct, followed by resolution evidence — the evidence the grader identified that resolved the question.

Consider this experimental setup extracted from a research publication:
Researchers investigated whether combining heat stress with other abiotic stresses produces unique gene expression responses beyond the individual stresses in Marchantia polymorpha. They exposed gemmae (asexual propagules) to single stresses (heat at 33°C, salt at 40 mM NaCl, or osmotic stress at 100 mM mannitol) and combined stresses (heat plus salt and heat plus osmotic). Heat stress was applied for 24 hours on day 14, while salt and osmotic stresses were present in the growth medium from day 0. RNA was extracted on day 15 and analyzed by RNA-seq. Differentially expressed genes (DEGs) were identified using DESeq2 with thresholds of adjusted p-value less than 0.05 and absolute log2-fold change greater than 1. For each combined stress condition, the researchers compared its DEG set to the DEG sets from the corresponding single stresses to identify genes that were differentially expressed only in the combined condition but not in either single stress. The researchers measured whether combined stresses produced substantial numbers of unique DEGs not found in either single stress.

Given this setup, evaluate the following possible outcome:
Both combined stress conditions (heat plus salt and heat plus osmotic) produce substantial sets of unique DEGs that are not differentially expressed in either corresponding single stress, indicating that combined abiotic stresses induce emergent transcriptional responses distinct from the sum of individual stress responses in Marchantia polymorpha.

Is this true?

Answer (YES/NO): NO